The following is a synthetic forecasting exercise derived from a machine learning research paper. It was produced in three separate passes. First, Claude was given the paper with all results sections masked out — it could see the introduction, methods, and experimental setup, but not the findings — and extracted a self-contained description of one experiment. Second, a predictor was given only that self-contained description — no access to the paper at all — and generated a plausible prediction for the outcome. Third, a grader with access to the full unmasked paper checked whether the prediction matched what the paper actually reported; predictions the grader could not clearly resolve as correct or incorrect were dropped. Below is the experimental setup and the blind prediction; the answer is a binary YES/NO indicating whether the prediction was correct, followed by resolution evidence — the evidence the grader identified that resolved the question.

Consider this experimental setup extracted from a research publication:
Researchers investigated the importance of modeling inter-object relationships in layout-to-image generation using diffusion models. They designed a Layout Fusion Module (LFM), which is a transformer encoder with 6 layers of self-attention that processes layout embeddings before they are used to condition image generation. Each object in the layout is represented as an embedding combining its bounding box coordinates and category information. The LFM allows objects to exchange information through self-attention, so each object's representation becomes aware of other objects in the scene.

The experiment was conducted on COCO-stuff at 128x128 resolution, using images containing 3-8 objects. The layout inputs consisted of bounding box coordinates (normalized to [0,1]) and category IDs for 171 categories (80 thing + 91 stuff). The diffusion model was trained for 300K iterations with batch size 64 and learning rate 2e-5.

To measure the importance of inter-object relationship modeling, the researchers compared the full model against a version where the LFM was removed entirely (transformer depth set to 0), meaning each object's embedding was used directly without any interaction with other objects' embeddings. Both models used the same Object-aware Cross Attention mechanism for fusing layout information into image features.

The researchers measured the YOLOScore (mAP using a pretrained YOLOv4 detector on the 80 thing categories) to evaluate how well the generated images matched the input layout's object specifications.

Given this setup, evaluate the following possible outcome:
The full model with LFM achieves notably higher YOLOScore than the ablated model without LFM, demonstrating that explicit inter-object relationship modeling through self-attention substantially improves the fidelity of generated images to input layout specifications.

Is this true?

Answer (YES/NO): YES